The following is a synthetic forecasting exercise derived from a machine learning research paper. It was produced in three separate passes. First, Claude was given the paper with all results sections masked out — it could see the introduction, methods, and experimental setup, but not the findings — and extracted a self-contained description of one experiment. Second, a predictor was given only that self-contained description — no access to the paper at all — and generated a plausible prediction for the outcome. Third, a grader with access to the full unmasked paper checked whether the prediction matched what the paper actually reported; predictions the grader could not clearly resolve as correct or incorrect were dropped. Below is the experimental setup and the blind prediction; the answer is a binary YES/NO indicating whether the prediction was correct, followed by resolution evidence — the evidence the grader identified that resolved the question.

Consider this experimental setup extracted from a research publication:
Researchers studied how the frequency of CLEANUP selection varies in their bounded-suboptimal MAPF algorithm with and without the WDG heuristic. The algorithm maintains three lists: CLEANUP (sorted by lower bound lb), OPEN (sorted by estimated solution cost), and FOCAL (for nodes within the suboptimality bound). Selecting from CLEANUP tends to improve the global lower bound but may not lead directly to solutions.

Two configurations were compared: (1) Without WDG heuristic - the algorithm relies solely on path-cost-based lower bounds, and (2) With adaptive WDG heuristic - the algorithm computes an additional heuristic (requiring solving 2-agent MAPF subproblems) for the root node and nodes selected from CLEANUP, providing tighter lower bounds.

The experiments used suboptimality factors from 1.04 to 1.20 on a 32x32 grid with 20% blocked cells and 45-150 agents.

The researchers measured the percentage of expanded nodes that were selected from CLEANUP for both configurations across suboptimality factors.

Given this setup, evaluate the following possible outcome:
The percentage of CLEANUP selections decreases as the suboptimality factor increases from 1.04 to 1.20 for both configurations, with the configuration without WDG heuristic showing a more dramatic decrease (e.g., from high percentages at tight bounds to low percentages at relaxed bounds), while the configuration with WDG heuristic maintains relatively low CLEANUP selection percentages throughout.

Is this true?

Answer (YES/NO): NO